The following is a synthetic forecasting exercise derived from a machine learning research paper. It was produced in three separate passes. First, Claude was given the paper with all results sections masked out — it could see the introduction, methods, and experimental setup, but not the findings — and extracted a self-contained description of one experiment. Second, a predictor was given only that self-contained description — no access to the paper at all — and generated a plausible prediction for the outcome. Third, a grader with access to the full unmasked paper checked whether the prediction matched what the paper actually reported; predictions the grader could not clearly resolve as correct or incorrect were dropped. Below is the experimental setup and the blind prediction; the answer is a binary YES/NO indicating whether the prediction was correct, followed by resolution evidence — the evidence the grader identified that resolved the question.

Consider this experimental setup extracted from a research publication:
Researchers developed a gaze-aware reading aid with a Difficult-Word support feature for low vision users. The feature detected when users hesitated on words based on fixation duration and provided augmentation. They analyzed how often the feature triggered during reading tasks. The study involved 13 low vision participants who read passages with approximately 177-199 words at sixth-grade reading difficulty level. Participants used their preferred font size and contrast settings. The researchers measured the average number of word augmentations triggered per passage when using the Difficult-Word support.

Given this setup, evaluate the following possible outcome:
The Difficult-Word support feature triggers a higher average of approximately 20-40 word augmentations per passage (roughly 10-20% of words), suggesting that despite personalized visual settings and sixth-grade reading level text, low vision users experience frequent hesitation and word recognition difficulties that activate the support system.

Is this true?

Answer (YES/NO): NO